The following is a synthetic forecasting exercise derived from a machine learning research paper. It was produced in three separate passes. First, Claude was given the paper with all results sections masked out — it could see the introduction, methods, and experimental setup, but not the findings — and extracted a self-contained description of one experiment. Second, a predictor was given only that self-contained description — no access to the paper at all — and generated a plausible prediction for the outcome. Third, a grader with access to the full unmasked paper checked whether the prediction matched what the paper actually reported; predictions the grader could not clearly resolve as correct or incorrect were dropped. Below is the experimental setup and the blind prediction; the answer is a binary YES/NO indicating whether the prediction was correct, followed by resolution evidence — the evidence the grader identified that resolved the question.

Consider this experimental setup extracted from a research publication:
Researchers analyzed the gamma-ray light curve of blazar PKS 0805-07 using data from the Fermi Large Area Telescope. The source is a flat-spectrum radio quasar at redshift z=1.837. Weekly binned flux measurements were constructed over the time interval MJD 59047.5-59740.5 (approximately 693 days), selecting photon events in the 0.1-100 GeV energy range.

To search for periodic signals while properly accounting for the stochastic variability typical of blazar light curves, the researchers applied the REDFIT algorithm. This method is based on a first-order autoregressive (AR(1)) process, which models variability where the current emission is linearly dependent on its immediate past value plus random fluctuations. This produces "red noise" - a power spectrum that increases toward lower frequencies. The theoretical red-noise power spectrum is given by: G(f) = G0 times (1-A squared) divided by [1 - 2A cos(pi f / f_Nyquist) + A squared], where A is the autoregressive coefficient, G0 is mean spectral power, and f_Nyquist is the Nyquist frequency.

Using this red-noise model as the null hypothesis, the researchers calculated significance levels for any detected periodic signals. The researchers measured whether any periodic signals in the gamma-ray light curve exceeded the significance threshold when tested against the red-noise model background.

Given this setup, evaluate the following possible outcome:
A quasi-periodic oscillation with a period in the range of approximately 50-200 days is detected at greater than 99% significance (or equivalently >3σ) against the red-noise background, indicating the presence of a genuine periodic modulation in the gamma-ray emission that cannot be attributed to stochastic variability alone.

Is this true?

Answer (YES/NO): YES